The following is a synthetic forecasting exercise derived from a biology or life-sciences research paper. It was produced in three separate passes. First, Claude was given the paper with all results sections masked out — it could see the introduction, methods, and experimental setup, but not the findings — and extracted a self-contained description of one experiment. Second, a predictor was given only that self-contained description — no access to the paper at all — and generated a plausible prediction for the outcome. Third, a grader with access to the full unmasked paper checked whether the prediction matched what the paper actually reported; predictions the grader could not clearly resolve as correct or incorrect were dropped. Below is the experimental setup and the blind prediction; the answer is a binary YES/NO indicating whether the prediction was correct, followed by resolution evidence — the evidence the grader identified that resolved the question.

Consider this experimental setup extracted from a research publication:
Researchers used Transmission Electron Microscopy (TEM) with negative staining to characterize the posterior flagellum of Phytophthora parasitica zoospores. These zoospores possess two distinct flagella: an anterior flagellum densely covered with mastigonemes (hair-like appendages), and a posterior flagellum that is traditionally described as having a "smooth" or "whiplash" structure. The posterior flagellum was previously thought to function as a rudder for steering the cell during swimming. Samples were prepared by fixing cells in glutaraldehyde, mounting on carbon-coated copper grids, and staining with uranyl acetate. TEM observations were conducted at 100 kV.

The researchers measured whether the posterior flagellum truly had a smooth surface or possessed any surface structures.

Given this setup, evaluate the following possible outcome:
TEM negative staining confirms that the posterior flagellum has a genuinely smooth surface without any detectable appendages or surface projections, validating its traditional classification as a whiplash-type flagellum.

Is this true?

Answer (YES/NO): NO